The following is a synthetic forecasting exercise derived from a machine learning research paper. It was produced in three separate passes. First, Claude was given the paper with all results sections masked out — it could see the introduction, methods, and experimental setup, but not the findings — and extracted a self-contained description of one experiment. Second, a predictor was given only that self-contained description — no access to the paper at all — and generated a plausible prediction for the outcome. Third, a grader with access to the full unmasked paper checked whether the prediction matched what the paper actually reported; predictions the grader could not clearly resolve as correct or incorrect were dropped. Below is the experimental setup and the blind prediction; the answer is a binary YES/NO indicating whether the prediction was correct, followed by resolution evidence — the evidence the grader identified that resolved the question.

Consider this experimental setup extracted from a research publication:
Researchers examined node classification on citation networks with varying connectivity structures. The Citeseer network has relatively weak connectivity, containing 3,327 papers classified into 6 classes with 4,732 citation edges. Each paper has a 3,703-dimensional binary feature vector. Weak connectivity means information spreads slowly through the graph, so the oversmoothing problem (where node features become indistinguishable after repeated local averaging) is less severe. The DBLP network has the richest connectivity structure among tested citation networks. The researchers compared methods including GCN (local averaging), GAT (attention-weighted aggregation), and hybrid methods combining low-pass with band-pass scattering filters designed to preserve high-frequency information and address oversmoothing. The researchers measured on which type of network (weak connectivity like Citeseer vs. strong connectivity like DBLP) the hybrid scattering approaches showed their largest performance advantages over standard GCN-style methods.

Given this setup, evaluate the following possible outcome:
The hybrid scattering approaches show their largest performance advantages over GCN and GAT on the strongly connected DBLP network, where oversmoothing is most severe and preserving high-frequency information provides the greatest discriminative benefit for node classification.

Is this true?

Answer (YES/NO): YES